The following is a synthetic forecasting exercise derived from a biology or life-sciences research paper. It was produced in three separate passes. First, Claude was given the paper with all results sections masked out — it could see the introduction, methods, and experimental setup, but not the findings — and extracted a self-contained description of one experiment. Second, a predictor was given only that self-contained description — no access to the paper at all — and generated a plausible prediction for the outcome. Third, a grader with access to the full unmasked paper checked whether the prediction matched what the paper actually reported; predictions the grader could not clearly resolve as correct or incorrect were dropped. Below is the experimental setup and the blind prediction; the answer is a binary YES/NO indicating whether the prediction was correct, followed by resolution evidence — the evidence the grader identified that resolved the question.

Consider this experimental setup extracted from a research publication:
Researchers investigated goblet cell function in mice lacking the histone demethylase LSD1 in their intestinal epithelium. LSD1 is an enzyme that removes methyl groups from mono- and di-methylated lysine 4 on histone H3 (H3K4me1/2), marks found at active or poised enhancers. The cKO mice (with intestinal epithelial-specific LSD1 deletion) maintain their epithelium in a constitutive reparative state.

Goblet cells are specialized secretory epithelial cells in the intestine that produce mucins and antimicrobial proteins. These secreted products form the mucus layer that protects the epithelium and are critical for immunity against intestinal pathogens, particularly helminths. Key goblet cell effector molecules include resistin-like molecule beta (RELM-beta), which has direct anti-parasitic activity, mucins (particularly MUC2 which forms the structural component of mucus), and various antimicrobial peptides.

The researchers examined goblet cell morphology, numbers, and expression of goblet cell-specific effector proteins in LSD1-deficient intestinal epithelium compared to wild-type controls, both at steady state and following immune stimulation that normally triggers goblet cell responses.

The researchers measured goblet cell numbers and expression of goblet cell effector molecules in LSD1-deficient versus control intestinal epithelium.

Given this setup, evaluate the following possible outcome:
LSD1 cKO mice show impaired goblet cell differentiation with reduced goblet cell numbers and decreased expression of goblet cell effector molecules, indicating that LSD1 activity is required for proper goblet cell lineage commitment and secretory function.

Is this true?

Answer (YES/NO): YES